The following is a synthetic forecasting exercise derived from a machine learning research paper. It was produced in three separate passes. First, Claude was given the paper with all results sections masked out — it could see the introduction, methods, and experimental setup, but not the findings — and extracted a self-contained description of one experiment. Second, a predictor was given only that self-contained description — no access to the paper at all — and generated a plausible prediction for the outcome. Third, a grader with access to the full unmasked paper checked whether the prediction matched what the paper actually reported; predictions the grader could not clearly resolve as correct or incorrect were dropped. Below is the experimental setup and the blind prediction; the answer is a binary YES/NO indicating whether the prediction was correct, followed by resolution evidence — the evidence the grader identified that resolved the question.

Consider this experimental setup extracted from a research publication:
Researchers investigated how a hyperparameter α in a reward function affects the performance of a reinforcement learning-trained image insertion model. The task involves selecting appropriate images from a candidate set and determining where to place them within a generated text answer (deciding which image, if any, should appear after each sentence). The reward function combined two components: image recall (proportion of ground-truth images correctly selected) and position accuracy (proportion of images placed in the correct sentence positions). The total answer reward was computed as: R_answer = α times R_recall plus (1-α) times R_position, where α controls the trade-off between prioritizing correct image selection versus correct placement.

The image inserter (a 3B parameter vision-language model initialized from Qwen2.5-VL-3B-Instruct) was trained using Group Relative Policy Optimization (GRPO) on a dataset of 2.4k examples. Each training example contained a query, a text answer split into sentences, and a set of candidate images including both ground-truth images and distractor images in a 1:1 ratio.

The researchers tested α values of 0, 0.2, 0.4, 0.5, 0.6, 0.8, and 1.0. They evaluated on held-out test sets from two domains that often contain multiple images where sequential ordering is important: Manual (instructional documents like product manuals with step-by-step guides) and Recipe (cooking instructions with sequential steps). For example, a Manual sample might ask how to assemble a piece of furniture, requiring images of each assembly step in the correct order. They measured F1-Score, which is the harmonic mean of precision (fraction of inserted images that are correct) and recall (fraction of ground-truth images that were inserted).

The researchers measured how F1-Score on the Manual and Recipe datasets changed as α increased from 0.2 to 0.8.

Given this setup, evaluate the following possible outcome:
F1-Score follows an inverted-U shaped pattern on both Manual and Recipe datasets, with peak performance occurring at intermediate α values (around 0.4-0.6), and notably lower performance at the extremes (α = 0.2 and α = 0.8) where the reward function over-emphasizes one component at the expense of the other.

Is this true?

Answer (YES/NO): NO